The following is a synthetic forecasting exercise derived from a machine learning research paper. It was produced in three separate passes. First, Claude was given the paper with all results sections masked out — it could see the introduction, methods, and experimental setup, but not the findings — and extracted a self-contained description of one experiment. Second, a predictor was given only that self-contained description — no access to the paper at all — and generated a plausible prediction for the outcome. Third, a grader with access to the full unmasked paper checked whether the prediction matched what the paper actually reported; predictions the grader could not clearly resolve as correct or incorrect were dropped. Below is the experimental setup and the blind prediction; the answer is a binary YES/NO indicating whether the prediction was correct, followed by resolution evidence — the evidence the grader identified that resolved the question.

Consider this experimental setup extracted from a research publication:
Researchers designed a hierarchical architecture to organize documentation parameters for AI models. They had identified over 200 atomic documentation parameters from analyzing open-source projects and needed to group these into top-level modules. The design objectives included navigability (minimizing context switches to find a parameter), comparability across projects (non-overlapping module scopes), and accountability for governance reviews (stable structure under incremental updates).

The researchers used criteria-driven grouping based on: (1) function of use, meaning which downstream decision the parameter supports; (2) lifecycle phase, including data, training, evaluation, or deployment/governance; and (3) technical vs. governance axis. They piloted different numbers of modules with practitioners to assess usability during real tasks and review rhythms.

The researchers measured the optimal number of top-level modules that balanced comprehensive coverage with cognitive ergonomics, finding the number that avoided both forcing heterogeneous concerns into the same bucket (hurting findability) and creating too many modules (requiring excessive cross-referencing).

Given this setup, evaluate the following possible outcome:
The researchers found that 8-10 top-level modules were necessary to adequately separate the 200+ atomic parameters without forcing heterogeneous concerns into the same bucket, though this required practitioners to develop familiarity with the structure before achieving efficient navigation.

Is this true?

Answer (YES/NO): NO